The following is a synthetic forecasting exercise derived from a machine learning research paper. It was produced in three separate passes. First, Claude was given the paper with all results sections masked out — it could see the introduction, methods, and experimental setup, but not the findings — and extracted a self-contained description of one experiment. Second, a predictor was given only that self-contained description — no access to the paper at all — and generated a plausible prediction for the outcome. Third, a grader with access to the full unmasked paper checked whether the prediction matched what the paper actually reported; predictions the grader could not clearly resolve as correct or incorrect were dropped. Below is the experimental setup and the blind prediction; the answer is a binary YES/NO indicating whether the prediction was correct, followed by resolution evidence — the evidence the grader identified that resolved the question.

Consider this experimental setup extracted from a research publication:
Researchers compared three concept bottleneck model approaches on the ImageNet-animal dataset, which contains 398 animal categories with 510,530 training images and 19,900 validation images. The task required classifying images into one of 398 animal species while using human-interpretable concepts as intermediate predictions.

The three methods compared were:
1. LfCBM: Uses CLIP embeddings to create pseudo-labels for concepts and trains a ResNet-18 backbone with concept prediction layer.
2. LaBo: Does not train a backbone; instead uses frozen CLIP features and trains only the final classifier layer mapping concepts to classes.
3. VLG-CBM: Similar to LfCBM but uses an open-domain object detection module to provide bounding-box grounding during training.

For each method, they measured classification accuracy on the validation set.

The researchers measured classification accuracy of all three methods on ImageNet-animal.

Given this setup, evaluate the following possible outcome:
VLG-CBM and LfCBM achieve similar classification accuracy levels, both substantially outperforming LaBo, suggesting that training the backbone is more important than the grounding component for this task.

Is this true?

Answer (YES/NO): YES